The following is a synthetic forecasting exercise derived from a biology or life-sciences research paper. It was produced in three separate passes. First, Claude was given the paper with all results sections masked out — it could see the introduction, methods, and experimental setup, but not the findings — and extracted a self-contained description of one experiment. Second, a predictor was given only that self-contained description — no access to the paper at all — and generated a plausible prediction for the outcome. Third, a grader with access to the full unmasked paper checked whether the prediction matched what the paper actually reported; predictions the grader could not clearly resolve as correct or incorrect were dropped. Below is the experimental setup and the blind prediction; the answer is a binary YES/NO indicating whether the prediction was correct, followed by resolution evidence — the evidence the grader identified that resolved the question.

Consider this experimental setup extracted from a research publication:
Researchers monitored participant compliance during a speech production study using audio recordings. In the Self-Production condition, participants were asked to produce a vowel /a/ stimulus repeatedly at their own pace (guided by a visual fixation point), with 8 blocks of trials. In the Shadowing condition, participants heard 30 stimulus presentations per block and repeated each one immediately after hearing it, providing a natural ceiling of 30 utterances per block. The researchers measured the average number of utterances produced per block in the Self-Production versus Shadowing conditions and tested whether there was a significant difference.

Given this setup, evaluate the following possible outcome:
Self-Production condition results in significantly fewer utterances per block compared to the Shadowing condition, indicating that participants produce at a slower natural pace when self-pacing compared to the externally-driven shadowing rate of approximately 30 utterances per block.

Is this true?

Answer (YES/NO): NO